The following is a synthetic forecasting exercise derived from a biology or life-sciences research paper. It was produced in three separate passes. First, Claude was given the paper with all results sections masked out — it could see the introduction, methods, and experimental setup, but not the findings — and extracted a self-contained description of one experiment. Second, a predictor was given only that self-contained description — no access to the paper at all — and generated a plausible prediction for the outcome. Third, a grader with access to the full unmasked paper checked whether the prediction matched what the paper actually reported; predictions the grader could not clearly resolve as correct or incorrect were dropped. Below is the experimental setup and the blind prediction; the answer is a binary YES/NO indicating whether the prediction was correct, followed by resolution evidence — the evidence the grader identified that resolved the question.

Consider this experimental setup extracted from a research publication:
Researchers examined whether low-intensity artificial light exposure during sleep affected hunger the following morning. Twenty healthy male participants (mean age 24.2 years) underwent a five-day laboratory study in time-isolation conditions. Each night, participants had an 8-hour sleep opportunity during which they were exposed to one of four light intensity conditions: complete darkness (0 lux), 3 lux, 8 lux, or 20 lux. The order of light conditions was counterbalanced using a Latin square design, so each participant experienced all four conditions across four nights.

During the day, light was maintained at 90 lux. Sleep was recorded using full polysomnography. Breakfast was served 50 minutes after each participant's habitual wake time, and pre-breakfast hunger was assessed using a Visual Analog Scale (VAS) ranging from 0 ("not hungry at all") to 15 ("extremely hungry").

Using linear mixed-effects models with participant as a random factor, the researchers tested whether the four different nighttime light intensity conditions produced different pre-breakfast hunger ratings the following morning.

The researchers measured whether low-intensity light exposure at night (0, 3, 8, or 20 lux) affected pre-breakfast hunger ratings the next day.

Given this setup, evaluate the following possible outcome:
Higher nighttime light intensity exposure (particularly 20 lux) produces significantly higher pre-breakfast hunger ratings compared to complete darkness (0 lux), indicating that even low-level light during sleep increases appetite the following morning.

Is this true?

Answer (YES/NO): NO